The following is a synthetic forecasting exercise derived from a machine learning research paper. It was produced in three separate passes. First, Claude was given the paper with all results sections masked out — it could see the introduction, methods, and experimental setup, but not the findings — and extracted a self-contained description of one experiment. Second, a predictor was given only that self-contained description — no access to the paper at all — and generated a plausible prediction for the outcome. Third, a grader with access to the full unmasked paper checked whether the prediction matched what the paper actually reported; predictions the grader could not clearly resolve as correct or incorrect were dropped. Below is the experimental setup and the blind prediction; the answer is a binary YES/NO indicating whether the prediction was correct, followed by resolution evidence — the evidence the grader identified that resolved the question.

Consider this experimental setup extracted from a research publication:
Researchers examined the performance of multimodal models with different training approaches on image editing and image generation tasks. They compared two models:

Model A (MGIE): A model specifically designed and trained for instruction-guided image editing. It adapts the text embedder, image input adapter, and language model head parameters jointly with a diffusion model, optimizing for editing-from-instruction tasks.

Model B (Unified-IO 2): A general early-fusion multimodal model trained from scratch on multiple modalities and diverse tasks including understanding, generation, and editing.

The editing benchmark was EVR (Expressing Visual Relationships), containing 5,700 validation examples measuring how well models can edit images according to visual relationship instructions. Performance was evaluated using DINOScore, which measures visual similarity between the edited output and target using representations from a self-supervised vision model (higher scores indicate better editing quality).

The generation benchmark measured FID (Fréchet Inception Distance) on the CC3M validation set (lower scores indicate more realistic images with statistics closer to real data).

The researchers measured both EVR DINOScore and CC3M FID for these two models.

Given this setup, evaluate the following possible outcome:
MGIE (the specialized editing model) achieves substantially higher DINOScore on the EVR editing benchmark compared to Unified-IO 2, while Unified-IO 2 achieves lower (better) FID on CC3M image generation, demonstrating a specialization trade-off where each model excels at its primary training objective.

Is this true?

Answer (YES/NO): YES